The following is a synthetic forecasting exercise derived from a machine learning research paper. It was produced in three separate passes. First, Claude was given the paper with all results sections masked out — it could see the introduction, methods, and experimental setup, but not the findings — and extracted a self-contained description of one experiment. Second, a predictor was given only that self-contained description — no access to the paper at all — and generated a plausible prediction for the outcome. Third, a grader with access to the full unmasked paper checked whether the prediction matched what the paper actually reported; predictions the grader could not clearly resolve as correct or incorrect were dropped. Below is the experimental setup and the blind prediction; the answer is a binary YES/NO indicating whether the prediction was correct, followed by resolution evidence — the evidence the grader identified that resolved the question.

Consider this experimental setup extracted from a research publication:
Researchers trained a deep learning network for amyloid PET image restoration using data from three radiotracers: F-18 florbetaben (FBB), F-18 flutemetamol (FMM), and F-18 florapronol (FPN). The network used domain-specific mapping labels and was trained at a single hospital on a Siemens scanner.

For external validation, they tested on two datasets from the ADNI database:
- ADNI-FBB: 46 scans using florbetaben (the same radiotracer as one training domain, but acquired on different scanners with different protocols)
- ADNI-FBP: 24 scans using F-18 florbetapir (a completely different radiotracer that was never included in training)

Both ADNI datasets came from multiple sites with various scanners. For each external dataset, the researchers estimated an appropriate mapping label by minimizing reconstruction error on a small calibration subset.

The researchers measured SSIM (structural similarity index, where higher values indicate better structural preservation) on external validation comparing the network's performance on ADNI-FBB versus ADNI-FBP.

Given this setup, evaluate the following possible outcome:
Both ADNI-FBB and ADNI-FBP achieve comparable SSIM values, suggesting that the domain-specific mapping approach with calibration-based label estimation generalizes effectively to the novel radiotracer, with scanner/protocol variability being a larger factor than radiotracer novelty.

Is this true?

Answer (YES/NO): YES